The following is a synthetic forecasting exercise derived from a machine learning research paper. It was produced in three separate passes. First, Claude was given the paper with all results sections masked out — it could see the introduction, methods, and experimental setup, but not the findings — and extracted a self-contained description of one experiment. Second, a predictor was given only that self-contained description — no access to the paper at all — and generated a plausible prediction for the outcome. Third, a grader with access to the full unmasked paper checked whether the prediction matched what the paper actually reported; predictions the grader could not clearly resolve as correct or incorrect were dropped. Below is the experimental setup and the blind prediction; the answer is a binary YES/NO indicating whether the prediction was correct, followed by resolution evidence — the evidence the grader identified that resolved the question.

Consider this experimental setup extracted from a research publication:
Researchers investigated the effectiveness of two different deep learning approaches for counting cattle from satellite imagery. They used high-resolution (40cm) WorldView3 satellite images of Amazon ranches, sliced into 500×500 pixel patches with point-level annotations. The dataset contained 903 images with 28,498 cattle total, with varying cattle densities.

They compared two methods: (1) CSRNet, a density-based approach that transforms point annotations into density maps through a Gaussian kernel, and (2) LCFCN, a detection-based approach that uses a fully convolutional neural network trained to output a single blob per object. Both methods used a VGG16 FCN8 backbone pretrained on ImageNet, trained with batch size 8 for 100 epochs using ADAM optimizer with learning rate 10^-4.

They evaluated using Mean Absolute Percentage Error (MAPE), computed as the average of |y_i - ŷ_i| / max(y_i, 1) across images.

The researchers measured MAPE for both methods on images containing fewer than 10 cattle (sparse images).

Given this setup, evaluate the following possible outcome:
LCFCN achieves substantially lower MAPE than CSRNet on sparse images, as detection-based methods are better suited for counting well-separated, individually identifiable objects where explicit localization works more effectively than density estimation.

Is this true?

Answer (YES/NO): NO